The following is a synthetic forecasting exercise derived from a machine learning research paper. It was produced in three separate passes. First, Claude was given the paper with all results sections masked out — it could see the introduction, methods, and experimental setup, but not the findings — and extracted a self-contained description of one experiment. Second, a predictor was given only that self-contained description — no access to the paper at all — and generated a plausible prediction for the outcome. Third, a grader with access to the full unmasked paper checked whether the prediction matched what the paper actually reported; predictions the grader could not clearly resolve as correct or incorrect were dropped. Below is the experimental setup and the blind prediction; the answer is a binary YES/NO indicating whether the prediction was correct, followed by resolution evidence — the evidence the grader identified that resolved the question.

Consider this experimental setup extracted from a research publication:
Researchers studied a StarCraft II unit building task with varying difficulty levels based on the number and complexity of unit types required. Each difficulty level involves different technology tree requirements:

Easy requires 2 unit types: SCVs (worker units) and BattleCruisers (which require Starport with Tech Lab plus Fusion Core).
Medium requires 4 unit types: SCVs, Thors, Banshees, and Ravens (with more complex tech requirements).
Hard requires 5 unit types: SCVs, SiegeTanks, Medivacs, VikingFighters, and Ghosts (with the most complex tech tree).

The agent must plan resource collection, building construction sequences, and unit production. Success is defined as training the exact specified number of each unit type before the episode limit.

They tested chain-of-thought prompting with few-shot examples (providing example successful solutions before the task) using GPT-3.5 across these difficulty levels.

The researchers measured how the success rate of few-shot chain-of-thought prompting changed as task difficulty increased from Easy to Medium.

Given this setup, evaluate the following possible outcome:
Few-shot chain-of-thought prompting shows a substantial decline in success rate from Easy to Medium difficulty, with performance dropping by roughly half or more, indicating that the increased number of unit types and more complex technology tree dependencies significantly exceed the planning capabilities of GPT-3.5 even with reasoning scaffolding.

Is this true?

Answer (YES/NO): YES